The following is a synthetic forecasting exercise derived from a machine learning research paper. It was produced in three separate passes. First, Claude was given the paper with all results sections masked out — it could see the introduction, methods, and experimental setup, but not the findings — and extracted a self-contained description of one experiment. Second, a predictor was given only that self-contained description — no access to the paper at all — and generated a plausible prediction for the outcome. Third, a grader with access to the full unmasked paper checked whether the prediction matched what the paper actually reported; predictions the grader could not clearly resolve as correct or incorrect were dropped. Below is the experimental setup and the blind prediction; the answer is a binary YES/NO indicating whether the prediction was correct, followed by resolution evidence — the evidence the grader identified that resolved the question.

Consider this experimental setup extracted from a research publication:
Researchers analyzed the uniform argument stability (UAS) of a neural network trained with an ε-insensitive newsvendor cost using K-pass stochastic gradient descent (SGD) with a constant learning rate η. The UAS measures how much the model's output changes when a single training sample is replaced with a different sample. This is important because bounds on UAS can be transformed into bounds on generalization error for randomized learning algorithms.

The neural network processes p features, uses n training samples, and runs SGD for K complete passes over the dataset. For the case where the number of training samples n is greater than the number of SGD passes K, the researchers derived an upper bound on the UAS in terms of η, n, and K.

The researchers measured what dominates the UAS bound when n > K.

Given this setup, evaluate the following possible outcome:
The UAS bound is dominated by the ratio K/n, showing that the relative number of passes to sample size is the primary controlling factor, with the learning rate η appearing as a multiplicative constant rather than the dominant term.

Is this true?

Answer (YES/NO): NO